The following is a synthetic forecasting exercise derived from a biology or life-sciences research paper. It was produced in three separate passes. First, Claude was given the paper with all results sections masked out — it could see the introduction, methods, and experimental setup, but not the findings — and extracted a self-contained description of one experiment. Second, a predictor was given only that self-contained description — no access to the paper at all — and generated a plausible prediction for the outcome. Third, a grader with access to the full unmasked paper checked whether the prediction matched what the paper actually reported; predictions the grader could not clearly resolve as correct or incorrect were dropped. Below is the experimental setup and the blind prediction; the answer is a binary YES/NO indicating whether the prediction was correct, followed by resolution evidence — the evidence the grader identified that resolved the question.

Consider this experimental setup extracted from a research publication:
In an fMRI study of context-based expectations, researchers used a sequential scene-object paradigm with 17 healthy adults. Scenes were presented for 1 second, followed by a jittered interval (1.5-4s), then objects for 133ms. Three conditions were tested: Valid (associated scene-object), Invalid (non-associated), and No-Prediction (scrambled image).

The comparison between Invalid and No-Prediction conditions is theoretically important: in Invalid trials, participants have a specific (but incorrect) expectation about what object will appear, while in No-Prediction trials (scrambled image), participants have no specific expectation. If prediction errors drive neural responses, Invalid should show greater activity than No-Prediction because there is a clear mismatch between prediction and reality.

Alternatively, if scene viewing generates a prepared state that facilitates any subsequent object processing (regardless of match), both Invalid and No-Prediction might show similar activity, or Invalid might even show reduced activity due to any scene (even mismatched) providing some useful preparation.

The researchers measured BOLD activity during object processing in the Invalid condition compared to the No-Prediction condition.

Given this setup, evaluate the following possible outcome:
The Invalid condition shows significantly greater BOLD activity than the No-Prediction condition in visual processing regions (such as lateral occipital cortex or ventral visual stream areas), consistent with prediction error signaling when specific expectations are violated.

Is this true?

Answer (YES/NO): NO